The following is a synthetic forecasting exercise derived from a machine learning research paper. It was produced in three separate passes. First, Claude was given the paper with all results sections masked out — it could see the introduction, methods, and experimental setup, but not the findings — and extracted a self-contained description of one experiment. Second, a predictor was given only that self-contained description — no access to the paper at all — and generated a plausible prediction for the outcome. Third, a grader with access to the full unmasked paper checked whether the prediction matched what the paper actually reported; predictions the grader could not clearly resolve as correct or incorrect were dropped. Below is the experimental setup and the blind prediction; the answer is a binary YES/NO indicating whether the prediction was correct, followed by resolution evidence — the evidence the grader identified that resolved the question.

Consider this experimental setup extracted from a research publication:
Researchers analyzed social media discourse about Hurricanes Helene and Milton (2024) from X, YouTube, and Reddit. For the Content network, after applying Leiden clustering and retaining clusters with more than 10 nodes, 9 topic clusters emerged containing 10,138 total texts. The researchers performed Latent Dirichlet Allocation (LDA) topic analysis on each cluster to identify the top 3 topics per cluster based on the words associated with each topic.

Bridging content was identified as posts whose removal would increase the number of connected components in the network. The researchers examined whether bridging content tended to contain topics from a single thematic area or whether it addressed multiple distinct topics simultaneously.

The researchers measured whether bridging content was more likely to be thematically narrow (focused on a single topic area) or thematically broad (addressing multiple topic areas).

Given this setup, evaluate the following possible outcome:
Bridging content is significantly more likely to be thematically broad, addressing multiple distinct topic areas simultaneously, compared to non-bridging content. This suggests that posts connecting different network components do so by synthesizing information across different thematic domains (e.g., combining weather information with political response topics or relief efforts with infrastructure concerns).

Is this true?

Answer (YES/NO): YES